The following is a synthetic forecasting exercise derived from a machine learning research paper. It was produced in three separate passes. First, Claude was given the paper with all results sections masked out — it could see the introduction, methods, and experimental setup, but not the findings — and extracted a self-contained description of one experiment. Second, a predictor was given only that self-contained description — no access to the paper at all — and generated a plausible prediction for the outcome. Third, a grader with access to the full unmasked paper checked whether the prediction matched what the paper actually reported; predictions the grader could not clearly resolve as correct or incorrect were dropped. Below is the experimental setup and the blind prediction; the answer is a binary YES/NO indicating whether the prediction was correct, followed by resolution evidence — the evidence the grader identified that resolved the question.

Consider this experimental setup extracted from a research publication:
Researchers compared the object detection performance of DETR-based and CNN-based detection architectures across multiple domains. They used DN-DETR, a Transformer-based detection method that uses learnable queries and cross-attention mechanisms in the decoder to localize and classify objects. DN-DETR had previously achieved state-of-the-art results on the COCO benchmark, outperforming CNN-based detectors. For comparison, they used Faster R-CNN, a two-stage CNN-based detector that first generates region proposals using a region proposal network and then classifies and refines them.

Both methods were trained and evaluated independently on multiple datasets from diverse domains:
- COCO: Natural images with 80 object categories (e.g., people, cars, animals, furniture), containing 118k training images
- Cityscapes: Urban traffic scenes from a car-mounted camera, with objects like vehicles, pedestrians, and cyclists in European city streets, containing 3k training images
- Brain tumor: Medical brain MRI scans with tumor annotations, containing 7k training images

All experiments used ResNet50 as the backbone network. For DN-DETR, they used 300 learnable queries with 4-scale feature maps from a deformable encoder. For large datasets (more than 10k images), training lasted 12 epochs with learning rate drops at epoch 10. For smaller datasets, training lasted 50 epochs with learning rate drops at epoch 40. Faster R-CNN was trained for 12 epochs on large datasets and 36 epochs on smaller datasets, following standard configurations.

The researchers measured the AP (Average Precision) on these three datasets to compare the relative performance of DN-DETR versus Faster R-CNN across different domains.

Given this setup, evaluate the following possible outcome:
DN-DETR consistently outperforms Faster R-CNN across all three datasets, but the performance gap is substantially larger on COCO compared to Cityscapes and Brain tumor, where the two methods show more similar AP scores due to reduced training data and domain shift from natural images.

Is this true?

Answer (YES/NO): NO